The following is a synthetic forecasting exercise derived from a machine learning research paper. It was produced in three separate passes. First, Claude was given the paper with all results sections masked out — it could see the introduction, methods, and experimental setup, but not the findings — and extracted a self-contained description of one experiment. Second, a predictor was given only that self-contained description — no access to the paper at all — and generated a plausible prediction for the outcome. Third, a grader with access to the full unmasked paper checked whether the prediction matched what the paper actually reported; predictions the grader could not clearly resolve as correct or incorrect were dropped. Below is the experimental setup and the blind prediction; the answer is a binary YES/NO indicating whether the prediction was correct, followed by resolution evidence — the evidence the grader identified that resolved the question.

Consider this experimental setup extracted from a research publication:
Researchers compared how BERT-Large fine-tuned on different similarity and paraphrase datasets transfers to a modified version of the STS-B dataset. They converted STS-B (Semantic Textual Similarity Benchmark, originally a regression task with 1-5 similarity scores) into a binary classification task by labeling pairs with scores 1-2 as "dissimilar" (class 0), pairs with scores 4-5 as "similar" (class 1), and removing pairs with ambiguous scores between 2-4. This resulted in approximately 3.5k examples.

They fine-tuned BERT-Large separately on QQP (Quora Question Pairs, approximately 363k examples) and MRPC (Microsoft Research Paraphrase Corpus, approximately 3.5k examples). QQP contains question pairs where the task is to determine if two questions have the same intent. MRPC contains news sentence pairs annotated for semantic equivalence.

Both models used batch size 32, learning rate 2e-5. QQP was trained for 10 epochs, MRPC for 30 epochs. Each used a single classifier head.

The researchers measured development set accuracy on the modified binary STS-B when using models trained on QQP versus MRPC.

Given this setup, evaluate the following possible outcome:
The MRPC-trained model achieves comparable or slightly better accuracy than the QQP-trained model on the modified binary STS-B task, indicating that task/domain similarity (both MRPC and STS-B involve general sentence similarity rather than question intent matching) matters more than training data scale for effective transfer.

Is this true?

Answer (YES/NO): NO